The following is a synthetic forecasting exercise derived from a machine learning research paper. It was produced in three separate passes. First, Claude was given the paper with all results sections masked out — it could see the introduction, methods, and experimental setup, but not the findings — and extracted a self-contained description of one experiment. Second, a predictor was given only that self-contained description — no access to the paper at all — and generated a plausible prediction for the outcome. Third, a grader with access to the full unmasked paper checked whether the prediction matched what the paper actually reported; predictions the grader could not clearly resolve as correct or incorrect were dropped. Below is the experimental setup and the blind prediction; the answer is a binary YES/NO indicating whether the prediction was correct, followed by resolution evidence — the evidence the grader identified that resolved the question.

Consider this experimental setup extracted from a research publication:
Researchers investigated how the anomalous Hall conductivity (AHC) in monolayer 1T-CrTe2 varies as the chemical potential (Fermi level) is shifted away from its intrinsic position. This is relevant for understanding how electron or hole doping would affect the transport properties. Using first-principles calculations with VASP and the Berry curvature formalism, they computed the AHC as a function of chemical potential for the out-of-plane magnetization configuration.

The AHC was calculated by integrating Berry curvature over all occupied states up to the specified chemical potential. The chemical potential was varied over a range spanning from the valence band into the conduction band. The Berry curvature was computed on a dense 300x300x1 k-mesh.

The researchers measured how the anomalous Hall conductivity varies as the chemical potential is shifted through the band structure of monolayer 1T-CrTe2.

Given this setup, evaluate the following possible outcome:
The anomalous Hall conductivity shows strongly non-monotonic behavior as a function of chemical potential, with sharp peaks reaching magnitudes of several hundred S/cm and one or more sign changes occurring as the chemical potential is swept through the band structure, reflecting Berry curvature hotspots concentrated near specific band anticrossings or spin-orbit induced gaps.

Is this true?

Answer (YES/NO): NO